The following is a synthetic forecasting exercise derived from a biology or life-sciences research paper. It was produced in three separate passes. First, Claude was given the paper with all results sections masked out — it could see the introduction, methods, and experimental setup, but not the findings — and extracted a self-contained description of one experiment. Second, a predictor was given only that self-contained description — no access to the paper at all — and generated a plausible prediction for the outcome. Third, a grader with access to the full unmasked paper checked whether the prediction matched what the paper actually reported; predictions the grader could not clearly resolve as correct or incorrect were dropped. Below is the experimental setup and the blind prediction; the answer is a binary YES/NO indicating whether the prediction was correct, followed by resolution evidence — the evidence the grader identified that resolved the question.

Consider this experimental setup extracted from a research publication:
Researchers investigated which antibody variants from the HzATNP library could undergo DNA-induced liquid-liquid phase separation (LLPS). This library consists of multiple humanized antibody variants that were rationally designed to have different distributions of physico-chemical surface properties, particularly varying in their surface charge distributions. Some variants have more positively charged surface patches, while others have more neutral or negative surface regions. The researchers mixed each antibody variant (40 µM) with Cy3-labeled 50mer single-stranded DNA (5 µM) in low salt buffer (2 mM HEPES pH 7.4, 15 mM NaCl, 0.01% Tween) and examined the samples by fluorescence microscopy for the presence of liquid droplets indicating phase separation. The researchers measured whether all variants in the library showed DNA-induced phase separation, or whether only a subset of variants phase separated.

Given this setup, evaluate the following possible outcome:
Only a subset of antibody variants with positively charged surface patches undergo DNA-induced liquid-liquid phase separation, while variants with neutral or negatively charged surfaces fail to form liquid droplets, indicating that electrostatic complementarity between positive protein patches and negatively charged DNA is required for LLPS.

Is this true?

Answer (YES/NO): YES